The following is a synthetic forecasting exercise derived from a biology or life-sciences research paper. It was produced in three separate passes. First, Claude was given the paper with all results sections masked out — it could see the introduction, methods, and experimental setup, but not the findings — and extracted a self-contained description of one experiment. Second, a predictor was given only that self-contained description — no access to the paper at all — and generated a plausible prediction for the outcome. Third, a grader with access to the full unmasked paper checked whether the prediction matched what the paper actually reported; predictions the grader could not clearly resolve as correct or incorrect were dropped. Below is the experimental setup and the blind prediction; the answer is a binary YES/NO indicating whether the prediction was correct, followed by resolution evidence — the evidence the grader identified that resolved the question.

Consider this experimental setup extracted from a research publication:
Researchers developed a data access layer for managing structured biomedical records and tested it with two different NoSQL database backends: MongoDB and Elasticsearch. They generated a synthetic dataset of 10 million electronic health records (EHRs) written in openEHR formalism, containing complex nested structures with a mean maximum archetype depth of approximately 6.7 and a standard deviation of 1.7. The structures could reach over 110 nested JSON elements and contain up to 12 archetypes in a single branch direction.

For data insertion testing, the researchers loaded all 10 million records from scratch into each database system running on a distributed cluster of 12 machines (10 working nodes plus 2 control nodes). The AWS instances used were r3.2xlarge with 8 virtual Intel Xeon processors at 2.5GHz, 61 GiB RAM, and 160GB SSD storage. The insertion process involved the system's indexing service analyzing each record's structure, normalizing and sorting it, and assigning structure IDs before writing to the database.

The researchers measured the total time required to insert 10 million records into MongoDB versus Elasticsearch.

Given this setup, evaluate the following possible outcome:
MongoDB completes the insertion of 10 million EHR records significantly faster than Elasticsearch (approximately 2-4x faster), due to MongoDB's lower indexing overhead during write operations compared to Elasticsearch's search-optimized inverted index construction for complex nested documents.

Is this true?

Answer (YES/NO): YES